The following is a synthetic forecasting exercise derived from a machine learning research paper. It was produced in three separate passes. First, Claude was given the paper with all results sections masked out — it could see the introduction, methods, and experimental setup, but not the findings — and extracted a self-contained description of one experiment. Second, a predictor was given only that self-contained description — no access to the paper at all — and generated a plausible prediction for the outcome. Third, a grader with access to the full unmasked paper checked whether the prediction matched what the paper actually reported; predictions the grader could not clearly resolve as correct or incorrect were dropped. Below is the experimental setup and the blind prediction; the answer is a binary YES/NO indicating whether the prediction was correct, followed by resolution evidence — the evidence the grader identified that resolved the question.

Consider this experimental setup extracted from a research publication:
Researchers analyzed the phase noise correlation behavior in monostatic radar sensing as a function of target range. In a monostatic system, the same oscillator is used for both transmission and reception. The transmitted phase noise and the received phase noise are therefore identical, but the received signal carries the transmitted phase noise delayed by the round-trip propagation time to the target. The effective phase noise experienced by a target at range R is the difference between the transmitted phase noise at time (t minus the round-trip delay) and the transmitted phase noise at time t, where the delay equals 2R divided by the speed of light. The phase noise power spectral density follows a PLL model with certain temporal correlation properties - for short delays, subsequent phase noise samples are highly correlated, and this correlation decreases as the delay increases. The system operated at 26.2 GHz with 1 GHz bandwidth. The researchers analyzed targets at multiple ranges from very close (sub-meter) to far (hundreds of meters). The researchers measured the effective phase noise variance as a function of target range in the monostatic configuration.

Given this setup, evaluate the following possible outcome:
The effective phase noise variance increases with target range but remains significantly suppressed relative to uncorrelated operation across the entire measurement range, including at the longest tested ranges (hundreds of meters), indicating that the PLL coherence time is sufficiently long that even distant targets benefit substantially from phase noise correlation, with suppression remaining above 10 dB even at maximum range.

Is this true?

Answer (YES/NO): NO